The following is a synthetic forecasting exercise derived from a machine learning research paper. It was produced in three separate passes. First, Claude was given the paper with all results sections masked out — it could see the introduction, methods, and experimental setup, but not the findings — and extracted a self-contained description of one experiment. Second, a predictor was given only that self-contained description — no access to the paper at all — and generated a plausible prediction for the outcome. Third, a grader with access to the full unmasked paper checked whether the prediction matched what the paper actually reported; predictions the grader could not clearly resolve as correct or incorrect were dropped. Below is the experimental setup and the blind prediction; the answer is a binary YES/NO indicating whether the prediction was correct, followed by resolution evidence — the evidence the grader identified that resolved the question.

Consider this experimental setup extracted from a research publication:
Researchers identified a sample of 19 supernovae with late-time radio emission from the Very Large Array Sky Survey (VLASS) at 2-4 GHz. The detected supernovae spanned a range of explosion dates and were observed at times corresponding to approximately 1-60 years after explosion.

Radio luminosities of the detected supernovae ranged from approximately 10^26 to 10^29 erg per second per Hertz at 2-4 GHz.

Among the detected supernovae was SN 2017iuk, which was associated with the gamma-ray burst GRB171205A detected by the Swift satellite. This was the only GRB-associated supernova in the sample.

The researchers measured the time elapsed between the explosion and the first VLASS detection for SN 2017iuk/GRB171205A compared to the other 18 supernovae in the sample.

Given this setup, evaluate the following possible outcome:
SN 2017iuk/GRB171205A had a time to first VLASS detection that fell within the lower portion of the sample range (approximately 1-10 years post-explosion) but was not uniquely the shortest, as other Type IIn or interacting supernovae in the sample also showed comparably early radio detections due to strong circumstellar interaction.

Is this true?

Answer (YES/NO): NO